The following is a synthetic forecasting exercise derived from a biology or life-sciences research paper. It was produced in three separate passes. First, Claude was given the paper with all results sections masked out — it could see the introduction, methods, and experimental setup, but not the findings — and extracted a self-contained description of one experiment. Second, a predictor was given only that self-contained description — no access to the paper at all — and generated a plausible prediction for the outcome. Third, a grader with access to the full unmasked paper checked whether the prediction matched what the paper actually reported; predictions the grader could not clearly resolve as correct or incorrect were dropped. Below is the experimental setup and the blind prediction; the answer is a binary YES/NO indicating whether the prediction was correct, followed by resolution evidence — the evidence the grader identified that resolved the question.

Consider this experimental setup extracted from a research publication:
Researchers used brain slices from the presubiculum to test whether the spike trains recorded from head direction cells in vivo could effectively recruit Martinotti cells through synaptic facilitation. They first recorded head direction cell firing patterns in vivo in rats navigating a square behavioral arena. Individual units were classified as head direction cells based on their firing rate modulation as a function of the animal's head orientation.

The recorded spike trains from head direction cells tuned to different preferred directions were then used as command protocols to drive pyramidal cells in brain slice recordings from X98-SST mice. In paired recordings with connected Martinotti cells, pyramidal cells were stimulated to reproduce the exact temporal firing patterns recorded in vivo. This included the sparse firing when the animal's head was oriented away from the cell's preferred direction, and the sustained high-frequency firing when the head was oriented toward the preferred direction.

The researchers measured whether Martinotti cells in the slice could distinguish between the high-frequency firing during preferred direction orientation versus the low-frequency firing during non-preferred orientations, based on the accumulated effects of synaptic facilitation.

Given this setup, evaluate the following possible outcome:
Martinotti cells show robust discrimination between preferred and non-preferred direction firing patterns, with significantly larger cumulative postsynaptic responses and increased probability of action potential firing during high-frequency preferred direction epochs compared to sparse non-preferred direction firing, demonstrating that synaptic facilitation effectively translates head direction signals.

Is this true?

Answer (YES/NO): YES